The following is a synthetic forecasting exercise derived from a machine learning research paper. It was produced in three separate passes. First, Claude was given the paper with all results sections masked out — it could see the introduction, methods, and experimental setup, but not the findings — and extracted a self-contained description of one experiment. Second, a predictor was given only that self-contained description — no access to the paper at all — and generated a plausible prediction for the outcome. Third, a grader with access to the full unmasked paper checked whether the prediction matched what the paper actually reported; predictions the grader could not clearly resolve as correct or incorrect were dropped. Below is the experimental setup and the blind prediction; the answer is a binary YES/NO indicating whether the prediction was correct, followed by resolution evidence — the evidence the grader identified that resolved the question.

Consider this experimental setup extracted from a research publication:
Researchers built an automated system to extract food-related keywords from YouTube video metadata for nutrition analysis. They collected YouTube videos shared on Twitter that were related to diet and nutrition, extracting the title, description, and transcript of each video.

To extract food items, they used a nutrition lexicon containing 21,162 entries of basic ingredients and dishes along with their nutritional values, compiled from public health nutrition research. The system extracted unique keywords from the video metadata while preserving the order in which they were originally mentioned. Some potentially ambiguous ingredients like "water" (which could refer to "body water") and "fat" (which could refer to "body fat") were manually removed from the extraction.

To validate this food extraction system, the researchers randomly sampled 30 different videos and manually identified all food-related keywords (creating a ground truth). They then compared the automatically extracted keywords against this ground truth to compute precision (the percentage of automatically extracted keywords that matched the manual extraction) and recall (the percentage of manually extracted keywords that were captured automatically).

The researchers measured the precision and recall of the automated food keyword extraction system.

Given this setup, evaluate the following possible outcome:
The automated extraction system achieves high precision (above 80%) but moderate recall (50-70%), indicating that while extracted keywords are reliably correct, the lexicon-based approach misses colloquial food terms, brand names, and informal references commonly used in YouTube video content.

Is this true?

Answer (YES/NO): NO